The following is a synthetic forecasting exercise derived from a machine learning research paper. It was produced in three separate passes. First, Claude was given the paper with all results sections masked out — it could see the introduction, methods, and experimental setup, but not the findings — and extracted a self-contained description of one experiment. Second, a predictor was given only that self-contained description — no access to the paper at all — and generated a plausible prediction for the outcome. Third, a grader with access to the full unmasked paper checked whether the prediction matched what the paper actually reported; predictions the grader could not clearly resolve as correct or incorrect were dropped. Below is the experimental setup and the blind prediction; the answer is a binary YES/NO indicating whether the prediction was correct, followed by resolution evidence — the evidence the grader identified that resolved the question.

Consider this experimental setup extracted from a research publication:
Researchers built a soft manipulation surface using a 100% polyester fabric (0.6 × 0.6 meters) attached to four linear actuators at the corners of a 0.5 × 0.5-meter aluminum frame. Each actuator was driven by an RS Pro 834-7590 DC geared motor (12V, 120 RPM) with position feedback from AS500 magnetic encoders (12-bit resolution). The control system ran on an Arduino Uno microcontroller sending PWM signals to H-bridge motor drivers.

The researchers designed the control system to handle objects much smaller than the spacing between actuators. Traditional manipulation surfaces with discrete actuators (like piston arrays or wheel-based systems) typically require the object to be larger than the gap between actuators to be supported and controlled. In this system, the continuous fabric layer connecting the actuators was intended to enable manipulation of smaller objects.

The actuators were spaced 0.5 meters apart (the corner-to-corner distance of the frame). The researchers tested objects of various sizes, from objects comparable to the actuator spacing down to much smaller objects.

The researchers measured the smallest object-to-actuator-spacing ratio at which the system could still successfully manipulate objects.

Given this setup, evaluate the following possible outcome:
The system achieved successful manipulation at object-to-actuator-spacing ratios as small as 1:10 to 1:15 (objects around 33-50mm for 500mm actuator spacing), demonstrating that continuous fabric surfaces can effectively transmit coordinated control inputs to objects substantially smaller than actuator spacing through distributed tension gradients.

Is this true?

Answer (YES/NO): NO